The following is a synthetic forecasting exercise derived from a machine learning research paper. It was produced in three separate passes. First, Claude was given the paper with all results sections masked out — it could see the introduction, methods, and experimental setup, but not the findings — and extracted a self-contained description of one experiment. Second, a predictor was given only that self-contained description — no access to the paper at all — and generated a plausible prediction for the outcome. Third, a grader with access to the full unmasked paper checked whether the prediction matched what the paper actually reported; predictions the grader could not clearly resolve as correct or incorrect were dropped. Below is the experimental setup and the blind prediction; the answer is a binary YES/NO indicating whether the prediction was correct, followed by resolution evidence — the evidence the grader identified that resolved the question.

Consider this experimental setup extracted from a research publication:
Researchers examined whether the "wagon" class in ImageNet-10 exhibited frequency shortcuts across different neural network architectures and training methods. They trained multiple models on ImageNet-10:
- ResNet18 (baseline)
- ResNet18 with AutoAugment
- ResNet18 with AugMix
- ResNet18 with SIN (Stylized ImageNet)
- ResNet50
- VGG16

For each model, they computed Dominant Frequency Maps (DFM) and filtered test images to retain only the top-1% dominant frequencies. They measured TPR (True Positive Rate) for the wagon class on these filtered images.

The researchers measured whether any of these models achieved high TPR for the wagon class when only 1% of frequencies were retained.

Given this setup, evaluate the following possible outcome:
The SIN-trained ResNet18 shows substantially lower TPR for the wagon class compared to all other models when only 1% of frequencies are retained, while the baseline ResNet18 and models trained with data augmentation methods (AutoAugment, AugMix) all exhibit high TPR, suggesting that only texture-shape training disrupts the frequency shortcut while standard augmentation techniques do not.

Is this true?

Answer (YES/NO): NO